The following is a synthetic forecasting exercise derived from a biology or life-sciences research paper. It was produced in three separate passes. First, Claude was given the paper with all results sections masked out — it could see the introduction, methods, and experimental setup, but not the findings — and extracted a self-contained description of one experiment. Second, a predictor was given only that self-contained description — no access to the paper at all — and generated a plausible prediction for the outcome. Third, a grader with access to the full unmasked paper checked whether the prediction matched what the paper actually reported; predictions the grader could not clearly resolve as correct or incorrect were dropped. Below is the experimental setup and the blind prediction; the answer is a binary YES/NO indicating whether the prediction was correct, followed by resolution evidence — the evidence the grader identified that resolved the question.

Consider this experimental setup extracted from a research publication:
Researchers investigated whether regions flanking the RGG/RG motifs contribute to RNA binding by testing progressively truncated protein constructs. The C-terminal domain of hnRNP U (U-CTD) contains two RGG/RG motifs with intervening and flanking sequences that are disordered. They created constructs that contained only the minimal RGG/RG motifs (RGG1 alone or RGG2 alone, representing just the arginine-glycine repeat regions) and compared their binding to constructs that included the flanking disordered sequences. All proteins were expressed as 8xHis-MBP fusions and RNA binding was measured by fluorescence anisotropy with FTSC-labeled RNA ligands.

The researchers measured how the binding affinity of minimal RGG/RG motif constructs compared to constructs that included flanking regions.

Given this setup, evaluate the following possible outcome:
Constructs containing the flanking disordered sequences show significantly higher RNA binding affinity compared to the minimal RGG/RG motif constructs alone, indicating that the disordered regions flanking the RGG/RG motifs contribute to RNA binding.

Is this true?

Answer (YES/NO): YES